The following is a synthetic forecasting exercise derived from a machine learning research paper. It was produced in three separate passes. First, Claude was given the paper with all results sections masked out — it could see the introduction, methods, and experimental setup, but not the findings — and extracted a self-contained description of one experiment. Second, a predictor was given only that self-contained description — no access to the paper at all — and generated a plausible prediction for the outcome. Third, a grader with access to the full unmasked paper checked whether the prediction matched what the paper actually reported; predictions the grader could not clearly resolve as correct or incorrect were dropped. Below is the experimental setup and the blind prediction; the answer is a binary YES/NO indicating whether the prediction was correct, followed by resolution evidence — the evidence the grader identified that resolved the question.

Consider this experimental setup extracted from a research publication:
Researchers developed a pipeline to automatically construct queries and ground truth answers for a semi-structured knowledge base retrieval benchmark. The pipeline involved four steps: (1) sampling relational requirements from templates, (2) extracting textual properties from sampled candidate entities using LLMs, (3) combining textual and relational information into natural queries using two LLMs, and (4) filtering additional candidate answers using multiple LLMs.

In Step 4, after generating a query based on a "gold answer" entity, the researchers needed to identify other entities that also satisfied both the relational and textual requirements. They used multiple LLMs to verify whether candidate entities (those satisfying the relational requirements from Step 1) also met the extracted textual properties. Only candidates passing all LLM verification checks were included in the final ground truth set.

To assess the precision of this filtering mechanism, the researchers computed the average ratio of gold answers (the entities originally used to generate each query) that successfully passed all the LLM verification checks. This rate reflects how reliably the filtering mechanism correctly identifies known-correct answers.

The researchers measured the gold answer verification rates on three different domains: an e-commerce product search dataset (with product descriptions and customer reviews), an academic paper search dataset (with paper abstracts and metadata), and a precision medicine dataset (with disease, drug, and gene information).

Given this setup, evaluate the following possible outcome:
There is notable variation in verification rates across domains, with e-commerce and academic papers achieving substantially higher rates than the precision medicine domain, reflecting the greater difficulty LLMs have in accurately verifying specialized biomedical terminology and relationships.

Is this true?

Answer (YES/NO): NO